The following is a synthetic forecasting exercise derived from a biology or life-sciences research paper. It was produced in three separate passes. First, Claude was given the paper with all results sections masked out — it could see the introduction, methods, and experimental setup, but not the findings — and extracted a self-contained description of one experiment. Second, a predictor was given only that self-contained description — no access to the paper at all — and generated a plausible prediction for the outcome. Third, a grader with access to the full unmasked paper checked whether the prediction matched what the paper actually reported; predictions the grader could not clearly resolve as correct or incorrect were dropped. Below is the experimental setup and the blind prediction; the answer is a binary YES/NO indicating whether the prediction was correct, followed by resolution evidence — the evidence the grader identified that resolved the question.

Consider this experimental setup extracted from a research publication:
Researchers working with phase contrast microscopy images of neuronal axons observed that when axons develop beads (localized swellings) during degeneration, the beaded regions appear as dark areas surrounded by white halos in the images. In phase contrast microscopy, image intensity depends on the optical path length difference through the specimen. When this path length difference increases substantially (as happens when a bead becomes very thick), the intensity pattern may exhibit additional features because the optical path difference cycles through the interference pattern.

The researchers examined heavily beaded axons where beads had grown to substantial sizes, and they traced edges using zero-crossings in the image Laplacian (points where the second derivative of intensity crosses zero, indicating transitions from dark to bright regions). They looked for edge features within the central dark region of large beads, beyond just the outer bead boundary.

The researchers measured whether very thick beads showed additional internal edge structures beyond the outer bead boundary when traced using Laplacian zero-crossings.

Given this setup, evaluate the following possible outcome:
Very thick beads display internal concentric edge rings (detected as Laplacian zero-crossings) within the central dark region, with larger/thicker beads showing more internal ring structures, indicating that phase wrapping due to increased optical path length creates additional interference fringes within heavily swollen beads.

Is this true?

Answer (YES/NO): NO